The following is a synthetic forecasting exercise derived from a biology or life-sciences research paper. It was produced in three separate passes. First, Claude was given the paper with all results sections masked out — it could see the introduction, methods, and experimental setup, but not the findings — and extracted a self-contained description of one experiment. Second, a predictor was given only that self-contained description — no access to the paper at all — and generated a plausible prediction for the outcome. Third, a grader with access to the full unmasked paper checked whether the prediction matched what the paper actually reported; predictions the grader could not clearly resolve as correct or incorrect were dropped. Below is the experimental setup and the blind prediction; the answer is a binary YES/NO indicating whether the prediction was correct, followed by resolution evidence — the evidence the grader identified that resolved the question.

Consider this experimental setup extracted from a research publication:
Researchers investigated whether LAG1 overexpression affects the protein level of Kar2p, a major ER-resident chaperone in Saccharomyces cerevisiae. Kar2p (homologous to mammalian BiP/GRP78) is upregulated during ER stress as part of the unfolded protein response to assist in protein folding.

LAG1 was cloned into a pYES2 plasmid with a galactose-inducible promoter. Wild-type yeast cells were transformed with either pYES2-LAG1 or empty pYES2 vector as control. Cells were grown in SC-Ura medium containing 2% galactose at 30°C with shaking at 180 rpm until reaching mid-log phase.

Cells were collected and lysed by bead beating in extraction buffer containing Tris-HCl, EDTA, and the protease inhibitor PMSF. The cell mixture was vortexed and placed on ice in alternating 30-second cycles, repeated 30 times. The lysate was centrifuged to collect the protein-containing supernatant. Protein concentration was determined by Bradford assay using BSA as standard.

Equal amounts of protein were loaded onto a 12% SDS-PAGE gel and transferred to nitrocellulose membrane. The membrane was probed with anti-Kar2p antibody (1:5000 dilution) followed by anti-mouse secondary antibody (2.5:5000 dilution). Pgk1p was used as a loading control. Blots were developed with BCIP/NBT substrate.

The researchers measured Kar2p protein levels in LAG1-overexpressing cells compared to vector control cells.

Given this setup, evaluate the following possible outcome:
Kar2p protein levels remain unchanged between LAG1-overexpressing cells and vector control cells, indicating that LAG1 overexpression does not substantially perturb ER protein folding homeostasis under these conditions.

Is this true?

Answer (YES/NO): NO